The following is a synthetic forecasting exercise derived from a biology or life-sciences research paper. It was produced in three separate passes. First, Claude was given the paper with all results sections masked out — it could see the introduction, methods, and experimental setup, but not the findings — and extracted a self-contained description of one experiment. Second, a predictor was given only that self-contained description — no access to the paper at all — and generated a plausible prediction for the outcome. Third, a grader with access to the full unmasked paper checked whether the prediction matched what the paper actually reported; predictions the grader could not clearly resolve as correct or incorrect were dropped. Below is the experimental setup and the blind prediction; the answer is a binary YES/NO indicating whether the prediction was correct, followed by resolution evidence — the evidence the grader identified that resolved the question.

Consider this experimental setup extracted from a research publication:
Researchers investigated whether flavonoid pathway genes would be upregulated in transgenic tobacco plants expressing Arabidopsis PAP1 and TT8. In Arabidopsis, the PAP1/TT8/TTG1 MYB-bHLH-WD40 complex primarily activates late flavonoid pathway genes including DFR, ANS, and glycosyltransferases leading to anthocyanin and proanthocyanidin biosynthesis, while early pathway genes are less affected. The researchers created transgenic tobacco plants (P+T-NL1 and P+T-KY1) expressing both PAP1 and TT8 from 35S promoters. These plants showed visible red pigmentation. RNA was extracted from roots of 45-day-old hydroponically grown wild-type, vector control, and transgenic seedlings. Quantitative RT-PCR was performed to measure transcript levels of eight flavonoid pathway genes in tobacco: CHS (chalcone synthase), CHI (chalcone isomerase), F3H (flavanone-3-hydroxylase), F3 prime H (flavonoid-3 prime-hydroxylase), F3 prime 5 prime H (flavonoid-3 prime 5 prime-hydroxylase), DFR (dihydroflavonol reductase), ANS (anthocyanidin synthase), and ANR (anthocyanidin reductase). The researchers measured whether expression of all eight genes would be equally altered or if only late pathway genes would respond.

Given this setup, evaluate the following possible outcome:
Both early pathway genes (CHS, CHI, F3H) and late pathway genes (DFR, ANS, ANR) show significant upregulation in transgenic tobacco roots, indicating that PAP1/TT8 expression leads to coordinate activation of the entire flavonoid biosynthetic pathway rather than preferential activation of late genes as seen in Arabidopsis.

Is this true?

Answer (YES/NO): YES